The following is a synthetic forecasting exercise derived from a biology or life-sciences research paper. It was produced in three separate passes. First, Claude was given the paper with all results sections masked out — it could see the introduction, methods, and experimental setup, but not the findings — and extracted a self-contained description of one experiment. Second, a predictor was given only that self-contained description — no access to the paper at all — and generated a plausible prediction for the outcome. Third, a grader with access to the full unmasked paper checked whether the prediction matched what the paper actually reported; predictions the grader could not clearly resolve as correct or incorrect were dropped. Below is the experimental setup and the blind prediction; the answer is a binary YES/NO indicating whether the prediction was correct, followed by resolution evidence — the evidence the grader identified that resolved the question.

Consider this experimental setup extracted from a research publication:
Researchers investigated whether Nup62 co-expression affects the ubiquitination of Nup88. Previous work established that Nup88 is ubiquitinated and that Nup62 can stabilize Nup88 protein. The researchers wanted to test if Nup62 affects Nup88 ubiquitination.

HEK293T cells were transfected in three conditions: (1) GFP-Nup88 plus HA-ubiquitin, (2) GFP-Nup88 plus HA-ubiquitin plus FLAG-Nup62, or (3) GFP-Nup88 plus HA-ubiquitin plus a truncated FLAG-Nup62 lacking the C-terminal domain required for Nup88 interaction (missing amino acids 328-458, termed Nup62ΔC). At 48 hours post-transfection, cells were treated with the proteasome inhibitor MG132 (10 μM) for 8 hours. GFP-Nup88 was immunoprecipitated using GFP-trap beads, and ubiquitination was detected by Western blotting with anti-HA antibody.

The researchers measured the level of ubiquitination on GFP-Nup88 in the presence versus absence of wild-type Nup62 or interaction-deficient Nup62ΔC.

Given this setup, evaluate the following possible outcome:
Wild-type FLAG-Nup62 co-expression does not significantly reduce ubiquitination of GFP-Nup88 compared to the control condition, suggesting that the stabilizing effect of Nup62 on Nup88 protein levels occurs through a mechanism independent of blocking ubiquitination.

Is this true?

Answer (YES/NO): NO